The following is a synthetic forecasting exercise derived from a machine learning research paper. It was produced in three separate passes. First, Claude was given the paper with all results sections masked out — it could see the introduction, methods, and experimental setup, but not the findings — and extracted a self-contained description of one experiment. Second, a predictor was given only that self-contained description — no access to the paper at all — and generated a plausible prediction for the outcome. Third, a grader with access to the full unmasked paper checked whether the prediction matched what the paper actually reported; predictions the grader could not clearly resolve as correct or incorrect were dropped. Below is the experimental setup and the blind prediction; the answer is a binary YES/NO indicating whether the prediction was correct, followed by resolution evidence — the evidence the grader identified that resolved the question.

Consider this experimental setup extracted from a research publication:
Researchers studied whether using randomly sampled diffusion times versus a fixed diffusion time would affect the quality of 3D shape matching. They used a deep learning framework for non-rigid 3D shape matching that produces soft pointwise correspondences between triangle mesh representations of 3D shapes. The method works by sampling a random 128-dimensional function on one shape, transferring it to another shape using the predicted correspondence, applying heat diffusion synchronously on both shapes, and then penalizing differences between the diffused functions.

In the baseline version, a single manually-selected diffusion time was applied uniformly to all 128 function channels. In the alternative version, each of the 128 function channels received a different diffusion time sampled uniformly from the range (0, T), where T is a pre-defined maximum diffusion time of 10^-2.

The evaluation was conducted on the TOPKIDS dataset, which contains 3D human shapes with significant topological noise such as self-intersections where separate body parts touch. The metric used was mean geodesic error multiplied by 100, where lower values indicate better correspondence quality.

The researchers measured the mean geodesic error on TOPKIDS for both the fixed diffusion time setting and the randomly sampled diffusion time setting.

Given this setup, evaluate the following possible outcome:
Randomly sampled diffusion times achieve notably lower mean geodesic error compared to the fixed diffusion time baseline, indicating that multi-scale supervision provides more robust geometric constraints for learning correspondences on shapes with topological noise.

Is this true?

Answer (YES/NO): YES